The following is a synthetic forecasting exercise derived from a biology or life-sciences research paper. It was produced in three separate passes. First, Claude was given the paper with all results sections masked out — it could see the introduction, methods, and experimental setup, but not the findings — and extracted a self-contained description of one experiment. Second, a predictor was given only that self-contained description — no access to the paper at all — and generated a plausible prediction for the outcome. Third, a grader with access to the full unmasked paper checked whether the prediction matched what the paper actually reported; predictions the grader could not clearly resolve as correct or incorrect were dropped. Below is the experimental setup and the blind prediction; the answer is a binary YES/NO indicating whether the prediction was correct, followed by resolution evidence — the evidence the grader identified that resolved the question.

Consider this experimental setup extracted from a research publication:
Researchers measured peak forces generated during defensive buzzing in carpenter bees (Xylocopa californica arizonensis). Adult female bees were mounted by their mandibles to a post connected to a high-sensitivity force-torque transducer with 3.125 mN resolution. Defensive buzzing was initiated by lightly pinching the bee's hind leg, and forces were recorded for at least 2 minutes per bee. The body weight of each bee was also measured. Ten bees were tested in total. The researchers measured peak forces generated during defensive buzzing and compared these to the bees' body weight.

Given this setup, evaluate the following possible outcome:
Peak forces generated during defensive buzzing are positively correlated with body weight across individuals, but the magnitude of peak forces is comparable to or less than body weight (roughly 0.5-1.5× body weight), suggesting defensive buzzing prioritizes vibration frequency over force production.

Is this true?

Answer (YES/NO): NO